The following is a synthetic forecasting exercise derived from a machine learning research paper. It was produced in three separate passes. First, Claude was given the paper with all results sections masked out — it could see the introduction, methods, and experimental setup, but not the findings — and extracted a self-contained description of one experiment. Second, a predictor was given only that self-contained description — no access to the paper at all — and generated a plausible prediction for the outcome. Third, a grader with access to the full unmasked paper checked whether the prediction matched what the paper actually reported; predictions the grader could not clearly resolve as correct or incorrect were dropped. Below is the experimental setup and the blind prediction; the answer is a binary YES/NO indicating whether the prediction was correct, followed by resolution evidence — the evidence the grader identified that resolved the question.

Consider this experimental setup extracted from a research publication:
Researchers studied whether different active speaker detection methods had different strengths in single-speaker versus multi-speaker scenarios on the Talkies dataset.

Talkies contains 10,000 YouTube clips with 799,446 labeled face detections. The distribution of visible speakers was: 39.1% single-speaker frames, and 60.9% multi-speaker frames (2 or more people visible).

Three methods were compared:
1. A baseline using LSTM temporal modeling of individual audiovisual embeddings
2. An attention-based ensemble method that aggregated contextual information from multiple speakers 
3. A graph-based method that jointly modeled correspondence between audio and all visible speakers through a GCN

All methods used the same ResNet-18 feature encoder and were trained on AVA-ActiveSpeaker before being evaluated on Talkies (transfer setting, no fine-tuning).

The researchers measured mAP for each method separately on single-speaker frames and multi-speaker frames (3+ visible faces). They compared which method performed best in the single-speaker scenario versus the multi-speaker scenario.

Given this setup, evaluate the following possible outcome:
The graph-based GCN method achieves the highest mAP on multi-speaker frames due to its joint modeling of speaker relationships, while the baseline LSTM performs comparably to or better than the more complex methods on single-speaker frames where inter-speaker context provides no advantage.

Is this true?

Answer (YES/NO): NO